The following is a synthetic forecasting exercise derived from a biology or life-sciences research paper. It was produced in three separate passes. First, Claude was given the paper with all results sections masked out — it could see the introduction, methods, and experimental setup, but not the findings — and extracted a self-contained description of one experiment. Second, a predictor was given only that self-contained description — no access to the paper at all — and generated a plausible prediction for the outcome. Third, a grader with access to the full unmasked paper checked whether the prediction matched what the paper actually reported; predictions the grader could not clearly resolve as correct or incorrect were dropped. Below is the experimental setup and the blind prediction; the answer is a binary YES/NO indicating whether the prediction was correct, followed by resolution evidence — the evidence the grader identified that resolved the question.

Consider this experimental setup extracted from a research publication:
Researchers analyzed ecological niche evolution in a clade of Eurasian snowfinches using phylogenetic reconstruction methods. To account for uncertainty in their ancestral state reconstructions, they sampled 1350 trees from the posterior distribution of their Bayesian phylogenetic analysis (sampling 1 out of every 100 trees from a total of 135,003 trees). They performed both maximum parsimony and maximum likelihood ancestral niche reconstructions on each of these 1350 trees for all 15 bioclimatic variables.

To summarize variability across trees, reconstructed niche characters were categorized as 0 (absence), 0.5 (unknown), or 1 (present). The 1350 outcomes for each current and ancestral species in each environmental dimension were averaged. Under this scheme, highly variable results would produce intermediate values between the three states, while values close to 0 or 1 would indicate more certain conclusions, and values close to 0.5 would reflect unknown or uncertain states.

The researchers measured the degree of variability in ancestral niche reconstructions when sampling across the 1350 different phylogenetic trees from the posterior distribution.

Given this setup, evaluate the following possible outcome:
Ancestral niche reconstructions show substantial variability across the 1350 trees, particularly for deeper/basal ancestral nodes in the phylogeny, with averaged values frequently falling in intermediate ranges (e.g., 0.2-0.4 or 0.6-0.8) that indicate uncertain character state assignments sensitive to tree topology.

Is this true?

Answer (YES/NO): NO